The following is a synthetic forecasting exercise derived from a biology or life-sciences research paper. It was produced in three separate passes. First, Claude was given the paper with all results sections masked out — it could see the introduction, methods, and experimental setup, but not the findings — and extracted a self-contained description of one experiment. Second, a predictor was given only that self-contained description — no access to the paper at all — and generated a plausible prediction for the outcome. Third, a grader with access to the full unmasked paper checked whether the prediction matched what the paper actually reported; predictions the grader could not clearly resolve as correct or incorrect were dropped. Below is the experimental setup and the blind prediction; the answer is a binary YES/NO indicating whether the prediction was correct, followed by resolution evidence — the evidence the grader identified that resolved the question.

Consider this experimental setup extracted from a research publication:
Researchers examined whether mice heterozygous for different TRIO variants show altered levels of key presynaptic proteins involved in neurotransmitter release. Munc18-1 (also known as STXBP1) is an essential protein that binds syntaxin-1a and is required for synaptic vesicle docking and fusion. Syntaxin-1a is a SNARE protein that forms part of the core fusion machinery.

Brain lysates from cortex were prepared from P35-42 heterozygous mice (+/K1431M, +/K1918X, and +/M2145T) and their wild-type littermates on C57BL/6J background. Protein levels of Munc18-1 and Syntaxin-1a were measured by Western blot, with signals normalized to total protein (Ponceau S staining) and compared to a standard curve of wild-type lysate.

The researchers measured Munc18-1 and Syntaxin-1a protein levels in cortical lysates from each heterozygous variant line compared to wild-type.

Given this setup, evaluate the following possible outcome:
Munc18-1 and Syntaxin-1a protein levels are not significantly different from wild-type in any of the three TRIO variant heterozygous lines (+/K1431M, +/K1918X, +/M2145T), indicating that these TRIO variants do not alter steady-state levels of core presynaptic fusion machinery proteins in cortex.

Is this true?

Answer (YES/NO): NO